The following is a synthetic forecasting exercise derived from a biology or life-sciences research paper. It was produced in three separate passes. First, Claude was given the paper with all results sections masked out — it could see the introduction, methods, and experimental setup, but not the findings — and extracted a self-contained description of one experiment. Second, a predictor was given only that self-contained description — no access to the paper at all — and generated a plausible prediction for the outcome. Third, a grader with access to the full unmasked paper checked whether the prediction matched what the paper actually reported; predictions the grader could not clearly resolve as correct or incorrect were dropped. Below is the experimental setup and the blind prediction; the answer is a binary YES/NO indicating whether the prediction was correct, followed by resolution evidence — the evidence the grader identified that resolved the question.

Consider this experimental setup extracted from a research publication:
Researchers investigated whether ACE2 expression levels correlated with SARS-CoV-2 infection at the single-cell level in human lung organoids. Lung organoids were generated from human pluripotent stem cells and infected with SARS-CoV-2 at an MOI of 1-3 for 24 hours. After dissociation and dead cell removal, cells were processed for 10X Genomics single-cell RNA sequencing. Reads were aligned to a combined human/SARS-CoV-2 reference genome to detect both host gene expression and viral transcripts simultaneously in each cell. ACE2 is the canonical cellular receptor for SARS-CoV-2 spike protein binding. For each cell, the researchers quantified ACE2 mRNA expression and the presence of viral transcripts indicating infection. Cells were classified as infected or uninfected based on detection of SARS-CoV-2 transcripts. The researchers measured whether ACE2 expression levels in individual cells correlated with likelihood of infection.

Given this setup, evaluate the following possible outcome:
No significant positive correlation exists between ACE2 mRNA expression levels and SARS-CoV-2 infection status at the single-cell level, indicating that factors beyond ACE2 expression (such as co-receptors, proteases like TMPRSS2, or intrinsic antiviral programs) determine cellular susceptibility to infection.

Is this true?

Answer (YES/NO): YES